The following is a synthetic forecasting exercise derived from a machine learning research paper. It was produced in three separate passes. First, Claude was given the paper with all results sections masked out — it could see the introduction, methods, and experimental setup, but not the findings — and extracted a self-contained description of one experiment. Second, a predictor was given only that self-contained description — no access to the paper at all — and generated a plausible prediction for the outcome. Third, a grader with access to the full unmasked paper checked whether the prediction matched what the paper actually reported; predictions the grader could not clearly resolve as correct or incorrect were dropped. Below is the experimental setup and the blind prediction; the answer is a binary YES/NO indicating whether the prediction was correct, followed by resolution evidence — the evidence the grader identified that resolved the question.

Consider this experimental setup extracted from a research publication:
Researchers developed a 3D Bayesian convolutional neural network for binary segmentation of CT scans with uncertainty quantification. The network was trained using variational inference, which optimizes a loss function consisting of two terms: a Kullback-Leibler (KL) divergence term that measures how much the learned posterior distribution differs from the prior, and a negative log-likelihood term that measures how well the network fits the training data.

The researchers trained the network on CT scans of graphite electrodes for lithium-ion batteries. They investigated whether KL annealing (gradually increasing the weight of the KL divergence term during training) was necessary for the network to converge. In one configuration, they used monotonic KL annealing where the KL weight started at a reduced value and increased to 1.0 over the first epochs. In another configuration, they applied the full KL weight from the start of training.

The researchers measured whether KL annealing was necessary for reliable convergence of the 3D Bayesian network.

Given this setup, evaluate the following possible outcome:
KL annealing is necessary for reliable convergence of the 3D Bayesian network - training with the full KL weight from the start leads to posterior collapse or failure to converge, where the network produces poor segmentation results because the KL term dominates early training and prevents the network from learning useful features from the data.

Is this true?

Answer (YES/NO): YES